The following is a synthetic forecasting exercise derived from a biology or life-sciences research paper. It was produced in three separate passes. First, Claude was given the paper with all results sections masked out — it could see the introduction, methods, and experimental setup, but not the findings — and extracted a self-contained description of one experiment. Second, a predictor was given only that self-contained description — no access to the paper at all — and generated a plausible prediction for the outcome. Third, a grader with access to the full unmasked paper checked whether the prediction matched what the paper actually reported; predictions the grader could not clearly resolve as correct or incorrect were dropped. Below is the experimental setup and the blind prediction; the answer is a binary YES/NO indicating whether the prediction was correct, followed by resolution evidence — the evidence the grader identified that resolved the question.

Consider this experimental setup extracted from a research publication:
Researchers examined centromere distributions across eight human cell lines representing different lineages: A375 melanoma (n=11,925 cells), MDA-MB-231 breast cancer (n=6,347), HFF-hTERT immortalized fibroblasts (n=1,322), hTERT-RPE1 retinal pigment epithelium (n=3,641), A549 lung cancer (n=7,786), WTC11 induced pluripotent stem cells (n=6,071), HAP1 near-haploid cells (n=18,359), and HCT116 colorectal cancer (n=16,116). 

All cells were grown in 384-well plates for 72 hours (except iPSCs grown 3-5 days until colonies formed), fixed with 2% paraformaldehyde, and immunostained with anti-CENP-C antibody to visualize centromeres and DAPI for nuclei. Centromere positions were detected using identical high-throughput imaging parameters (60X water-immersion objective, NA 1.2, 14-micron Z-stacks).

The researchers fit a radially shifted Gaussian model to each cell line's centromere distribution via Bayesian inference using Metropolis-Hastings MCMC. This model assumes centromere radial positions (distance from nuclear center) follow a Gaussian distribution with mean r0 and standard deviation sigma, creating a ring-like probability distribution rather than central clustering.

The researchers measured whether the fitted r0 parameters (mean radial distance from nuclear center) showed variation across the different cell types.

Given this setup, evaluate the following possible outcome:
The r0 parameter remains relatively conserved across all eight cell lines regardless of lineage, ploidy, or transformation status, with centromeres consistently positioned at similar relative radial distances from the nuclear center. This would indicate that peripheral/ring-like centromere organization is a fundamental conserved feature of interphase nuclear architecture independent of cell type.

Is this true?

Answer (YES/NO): YES